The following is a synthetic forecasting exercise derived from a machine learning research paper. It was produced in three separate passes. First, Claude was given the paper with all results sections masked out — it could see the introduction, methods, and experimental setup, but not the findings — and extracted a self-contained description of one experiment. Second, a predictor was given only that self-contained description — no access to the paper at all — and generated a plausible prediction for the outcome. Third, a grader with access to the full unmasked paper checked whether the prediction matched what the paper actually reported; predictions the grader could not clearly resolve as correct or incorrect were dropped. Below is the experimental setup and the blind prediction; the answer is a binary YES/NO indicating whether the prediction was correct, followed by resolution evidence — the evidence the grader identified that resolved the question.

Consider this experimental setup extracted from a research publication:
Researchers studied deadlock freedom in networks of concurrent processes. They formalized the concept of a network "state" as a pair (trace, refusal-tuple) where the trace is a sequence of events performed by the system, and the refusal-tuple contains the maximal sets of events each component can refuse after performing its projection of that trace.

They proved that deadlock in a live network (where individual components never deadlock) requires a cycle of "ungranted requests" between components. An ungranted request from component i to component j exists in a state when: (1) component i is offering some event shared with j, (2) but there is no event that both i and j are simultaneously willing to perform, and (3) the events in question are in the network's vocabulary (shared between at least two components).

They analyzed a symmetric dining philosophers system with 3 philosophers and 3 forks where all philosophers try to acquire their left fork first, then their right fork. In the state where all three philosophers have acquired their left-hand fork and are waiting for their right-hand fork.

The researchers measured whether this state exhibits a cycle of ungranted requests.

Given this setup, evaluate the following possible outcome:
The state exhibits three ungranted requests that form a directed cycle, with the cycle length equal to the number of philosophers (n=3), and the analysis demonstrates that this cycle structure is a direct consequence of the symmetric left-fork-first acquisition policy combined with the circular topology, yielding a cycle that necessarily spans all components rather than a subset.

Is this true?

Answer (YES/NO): NO